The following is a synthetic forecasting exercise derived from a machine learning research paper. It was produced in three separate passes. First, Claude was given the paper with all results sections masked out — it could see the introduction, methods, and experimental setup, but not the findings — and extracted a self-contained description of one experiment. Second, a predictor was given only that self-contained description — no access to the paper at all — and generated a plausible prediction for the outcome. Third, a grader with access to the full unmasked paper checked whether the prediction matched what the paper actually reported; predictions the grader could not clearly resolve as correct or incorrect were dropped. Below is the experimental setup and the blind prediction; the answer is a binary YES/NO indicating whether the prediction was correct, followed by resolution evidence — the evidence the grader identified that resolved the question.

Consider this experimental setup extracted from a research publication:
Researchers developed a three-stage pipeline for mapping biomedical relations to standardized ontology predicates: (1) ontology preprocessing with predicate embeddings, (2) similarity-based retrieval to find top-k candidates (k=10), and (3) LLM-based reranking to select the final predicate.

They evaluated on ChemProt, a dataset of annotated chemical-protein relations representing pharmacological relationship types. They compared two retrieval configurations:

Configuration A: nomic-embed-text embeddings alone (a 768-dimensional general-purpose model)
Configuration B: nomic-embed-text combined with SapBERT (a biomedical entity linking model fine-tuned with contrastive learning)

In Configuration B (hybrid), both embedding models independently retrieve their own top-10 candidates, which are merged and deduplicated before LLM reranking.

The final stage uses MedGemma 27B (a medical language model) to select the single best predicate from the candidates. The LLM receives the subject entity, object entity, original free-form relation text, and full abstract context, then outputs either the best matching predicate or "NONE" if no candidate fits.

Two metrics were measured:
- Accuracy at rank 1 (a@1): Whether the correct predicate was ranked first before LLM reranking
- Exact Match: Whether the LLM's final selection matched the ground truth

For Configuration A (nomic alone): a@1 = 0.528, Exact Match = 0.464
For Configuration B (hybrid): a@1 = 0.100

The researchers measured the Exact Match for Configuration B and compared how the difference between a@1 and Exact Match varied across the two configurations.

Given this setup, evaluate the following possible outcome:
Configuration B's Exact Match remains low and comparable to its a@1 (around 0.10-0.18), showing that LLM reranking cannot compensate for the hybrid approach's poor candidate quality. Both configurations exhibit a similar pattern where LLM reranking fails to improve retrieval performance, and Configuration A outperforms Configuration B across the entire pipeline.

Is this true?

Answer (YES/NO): NO